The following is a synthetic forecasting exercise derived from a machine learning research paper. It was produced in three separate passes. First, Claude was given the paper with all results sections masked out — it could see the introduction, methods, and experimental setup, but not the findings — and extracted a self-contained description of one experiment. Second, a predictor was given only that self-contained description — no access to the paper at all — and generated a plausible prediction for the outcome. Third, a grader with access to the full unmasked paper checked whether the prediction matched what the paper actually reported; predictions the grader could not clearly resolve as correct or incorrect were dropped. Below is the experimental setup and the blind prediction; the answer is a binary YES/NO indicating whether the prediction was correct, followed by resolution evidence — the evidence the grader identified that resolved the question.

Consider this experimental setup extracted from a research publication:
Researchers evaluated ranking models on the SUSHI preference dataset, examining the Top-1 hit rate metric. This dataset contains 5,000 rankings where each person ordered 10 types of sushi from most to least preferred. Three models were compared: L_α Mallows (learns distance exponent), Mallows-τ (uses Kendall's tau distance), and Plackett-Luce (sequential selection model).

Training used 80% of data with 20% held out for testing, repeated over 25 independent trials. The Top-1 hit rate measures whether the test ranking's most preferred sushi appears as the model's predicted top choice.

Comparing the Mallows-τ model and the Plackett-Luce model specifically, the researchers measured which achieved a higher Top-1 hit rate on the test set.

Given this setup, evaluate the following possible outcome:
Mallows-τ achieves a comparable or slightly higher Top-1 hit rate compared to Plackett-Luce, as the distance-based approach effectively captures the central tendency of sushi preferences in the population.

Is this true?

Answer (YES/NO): YES